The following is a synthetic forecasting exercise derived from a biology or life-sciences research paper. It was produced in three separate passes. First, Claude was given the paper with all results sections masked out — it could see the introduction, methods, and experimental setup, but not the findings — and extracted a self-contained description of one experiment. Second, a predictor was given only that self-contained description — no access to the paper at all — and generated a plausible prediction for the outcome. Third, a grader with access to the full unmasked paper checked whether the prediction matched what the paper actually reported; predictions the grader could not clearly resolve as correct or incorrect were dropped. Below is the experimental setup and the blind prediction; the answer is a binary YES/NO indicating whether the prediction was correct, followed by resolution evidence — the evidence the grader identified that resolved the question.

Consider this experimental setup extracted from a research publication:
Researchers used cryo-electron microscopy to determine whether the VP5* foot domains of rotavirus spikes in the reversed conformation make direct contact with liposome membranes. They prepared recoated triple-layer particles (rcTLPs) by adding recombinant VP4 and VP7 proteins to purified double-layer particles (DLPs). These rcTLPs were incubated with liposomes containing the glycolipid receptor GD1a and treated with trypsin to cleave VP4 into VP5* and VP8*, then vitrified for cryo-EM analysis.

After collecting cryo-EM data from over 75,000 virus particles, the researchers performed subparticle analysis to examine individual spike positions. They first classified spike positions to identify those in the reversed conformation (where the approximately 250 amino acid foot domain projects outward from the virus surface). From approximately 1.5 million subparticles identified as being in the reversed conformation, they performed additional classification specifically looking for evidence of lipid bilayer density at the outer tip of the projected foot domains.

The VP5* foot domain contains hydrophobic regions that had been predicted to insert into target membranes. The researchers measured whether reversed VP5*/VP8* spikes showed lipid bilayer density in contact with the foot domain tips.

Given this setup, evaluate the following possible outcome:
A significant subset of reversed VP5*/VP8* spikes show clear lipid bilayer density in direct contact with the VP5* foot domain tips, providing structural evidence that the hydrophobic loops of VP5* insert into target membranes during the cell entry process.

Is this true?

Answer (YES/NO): YES